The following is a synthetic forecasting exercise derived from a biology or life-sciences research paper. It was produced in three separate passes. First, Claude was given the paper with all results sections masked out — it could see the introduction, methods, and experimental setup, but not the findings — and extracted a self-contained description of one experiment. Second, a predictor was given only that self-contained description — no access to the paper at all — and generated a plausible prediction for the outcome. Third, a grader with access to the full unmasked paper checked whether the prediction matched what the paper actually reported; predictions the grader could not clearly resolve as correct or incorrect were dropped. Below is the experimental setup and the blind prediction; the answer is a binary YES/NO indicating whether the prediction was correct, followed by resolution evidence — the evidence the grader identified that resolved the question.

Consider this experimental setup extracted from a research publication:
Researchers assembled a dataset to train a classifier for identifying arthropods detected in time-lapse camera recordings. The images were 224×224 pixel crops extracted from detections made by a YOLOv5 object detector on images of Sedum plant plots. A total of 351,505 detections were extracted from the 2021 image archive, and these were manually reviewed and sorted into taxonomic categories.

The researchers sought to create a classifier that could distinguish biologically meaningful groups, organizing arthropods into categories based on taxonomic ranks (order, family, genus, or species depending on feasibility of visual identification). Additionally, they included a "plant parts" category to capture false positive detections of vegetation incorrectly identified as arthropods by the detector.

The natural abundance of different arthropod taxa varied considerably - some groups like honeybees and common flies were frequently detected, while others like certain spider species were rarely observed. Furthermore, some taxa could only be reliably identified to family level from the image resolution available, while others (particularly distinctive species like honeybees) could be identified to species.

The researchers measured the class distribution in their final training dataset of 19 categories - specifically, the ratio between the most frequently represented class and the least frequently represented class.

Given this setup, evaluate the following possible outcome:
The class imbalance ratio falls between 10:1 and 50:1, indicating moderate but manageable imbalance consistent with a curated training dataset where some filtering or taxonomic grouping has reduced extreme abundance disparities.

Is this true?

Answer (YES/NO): YES